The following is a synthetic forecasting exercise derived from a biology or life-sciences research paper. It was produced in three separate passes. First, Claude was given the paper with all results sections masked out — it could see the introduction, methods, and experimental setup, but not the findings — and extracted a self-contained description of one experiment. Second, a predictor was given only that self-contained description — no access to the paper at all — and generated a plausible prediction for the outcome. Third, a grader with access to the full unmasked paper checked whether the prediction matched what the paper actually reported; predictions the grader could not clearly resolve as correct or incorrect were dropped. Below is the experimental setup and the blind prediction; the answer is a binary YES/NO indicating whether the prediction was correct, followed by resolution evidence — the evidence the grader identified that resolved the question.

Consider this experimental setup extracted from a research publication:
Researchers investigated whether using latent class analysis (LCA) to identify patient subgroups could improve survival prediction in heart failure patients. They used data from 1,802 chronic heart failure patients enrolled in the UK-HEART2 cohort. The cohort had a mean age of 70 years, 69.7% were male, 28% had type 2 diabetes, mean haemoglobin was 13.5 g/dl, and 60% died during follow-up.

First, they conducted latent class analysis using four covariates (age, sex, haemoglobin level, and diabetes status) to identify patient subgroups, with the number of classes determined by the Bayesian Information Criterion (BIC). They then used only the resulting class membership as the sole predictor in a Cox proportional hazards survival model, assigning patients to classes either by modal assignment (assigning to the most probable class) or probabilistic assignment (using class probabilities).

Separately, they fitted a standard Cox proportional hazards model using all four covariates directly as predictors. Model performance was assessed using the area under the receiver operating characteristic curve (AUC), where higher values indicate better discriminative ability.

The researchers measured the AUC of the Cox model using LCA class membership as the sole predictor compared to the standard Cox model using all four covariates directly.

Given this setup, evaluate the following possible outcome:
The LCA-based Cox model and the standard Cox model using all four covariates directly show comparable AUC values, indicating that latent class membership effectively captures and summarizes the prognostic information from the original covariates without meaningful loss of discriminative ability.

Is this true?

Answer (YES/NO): NO